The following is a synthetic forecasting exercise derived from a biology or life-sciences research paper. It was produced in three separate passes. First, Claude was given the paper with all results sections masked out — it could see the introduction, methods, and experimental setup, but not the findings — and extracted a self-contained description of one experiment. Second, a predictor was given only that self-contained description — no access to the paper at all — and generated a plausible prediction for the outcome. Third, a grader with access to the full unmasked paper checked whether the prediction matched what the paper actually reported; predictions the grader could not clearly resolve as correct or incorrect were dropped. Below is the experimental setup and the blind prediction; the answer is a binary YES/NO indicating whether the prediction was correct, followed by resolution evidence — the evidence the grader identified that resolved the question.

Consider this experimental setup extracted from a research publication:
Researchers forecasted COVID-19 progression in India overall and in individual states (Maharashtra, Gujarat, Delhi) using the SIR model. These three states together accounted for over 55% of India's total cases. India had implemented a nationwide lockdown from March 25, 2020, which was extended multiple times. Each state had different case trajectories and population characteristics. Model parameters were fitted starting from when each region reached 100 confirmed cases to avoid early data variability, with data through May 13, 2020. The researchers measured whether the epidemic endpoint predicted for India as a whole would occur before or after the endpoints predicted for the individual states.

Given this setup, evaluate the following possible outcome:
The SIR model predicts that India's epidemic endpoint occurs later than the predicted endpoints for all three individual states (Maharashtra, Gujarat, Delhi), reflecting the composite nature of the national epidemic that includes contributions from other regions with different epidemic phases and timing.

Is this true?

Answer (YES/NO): YES